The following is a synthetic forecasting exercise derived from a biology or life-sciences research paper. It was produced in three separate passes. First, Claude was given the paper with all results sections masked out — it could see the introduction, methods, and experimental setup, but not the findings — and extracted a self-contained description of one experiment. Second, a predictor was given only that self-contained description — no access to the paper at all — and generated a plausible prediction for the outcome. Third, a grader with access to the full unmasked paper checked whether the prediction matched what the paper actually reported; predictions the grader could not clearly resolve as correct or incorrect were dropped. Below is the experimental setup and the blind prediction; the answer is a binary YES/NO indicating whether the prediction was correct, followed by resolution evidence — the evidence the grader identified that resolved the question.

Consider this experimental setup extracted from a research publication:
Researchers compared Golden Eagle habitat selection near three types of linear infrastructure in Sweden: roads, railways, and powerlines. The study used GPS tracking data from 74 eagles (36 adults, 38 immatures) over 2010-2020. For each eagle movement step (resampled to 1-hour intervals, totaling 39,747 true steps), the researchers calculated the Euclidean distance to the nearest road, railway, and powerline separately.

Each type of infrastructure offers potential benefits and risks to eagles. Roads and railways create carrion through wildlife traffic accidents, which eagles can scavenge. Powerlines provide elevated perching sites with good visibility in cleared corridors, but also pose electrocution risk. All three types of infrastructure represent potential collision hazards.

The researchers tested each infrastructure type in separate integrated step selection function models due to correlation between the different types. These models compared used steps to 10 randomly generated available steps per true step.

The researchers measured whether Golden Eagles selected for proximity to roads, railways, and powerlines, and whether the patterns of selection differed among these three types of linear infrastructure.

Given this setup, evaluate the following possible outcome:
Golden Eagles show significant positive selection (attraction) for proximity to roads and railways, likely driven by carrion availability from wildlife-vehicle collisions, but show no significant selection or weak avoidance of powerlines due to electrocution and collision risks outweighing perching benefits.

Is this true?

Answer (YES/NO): NO